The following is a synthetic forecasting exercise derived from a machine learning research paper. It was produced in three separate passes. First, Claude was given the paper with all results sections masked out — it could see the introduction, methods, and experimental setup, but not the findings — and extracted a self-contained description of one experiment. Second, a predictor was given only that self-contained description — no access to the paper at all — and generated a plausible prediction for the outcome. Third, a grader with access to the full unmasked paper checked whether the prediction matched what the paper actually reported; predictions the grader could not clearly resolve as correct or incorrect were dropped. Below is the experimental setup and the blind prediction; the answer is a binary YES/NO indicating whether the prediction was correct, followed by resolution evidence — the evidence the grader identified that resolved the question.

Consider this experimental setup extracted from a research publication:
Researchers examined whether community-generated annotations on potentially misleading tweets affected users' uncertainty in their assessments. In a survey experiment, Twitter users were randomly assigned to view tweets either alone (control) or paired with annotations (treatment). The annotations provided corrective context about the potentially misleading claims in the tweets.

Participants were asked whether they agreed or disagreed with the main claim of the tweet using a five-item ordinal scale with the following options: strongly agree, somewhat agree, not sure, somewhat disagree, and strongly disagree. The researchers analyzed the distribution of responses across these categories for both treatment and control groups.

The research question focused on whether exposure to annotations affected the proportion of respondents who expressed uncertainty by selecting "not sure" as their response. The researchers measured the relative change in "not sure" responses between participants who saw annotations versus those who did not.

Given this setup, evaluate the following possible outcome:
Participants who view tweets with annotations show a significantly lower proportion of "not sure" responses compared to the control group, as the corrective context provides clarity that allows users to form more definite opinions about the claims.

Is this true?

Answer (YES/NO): YES